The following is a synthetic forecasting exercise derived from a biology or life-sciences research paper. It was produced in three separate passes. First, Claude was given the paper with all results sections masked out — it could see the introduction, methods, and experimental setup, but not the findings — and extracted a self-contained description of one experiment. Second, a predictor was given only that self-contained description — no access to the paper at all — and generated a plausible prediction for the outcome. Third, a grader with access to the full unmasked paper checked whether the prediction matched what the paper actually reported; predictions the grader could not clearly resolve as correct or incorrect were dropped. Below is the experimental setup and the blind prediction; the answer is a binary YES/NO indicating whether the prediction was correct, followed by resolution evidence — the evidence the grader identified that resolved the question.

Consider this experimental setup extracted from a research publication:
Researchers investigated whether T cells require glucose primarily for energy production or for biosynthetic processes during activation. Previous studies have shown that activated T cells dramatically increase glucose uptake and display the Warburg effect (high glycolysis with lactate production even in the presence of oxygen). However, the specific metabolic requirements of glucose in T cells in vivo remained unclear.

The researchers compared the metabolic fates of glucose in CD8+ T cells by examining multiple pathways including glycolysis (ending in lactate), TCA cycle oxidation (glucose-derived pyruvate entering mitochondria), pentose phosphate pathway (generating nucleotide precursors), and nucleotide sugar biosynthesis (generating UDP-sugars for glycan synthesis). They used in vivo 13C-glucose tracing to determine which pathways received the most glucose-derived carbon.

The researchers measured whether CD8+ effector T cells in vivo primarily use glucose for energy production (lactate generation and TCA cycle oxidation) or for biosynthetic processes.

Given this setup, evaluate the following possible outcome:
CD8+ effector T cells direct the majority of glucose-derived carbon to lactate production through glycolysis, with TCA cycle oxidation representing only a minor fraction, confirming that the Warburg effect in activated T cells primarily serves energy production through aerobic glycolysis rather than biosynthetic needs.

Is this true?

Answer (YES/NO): NO